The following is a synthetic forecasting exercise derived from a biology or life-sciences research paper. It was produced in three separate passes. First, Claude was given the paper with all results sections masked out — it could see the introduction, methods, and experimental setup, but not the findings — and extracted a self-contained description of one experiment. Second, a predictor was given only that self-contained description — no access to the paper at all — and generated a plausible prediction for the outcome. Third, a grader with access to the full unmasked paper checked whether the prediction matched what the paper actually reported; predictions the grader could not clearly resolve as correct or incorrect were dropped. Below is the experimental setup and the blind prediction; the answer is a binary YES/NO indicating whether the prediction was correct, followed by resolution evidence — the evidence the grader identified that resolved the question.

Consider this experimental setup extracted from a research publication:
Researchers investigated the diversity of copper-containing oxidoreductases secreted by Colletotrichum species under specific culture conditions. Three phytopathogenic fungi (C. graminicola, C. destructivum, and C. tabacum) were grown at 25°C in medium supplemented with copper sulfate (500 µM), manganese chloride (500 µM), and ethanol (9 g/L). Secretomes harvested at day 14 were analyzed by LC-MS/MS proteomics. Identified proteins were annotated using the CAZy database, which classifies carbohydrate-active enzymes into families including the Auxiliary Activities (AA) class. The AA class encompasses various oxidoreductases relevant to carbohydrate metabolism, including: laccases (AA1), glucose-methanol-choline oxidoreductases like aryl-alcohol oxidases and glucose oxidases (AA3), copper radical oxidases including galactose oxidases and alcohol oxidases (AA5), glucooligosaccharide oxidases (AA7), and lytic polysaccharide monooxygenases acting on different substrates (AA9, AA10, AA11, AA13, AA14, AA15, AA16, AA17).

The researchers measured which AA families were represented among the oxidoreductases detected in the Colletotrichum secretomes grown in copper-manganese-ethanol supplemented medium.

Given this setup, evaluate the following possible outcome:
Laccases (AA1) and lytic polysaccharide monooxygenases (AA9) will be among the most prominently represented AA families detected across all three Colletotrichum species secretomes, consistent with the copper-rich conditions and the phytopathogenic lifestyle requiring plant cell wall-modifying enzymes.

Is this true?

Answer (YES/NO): NO